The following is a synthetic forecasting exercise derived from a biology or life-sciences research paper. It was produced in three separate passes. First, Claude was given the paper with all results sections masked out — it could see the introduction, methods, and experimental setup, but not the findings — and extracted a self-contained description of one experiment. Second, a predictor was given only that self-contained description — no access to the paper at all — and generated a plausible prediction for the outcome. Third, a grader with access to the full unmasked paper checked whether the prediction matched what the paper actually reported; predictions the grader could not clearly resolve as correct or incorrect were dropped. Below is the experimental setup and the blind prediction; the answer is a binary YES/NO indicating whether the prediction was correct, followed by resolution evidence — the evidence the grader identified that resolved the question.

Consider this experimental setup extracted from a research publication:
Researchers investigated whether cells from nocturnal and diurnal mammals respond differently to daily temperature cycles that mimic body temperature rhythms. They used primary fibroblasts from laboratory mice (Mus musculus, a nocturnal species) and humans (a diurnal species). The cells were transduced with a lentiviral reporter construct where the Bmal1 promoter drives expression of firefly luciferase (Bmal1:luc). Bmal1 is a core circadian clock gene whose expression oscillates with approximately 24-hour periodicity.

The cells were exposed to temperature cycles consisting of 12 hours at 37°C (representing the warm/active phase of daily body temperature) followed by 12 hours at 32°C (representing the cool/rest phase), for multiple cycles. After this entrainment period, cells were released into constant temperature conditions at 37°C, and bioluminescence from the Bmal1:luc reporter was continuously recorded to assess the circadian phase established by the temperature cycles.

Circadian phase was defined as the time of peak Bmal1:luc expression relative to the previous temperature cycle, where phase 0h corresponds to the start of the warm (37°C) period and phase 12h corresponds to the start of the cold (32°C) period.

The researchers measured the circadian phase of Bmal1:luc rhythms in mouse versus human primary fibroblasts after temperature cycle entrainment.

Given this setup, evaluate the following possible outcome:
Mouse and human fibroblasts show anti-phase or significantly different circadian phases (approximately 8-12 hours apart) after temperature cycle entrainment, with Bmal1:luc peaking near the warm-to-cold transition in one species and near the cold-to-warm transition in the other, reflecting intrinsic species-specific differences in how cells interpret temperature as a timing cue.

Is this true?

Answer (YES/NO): YES